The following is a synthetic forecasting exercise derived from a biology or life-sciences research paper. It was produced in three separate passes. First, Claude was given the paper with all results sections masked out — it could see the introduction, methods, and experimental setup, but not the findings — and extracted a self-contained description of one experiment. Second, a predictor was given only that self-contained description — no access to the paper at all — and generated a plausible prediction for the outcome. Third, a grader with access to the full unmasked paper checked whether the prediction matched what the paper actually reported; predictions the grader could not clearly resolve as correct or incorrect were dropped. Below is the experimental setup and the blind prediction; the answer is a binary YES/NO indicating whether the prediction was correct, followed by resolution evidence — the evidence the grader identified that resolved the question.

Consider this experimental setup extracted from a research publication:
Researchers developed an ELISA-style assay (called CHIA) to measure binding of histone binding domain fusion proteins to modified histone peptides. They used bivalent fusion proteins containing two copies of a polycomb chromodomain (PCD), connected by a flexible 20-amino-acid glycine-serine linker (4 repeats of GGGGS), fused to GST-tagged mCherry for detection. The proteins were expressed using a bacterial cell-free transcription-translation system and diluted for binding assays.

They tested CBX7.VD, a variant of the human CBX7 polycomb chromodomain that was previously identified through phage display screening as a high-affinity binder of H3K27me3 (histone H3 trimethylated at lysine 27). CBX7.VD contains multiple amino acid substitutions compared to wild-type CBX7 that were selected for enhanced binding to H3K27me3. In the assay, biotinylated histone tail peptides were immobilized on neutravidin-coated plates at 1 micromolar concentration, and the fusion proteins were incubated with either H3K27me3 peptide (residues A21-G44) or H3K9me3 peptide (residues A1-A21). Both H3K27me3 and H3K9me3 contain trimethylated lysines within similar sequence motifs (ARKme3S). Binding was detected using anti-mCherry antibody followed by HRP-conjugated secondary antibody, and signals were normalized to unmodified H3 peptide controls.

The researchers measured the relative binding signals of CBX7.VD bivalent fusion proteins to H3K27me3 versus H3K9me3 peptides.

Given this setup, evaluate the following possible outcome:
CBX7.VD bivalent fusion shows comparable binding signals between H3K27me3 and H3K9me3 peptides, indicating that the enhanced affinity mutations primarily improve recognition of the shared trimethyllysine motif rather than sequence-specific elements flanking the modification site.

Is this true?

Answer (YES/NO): YES